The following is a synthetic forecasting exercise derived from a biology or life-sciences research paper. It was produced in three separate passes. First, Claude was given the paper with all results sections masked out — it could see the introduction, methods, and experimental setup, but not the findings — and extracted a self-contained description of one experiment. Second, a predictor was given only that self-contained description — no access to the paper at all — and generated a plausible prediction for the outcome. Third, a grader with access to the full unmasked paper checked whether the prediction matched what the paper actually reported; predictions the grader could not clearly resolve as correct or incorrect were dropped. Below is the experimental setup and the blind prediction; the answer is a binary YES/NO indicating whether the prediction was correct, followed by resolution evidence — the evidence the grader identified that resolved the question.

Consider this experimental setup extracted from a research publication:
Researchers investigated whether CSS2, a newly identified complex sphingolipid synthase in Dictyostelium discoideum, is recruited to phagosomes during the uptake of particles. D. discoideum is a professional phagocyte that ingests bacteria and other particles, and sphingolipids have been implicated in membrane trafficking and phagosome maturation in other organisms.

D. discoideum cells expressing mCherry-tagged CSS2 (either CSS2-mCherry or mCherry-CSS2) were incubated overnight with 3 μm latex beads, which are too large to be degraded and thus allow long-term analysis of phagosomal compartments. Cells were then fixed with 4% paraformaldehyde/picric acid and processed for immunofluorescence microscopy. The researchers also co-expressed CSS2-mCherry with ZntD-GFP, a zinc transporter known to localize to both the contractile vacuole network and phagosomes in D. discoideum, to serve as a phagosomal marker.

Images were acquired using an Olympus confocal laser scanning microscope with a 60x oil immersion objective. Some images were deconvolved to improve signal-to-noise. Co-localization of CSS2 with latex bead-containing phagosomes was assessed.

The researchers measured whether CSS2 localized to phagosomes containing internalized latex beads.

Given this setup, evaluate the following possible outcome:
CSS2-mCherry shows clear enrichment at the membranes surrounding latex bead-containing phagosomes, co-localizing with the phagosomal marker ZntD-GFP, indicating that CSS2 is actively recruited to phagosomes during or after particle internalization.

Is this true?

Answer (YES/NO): NO